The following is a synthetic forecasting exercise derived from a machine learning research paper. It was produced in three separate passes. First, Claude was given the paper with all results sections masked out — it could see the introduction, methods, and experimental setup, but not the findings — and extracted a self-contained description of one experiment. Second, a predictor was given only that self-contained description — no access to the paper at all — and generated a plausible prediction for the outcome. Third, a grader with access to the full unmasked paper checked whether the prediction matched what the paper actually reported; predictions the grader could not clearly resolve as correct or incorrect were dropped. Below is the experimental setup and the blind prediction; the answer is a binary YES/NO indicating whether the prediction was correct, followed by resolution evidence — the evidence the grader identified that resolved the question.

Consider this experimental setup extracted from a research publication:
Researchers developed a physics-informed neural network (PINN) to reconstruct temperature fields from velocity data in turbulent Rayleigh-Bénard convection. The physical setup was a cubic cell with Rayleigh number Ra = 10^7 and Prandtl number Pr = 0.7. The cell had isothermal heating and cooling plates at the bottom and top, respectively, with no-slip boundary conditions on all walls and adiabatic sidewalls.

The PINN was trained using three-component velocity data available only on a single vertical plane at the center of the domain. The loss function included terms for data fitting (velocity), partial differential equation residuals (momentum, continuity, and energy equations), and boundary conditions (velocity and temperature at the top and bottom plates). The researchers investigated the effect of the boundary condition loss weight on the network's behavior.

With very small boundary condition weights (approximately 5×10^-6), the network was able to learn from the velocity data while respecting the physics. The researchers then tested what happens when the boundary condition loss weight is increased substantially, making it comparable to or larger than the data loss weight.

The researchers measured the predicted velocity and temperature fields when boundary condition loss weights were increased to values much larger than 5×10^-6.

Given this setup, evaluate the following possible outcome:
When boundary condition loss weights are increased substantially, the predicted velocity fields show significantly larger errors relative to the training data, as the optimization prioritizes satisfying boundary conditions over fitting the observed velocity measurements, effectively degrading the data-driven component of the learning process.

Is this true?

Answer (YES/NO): YES